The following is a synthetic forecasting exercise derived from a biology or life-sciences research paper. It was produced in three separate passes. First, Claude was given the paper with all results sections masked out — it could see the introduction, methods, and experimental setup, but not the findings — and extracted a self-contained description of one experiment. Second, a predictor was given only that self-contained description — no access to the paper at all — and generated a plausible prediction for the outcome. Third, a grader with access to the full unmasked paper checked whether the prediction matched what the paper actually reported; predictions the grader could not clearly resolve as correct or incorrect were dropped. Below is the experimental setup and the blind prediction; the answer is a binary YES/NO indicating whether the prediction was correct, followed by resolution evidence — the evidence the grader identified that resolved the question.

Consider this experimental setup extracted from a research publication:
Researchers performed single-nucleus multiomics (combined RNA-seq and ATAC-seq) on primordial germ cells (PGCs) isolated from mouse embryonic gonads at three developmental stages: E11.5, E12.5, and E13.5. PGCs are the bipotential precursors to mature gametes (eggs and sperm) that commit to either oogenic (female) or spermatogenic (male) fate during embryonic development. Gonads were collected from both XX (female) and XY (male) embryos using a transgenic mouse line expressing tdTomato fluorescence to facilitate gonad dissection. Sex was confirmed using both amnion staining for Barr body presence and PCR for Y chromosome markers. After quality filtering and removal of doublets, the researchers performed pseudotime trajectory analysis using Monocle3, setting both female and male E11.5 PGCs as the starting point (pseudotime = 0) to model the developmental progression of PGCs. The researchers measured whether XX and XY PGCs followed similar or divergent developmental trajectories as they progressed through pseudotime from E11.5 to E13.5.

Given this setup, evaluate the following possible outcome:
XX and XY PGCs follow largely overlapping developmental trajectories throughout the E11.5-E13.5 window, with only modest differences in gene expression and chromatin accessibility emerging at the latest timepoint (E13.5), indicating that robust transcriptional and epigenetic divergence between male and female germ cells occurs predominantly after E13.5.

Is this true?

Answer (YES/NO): NO